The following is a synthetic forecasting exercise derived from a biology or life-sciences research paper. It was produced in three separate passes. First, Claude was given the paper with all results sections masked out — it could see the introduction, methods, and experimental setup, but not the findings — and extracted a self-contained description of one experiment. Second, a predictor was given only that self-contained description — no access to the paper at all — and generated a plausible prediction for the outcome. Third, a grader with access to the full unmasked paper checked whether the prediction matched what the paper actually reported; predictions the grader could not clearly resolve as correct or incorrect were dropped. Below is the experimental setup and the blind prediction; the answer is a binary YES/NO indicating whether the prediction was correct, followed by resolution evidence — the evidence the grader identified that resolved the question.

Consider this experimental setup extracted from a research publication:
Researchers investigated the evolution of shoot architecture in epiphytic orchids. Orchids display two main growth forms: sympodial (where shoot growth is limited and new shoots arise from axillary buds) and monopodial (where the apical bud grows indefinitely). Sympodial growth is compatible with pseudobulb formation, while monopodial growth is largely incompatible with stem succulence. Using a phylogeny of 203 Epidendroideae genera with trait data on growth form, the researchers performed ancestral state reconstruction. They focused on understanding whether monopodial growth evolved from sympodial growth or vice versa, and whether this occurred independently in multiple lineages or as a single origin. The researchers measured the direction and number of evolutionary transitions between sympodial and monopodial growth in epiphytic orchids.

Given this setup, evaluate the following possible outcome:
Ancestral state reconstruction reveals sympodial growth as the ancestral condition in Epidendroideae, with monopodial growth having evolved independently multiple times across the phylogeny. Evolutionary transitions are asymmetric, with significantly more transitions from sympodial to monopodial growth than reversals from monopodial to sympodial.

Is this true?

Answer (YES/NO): YES